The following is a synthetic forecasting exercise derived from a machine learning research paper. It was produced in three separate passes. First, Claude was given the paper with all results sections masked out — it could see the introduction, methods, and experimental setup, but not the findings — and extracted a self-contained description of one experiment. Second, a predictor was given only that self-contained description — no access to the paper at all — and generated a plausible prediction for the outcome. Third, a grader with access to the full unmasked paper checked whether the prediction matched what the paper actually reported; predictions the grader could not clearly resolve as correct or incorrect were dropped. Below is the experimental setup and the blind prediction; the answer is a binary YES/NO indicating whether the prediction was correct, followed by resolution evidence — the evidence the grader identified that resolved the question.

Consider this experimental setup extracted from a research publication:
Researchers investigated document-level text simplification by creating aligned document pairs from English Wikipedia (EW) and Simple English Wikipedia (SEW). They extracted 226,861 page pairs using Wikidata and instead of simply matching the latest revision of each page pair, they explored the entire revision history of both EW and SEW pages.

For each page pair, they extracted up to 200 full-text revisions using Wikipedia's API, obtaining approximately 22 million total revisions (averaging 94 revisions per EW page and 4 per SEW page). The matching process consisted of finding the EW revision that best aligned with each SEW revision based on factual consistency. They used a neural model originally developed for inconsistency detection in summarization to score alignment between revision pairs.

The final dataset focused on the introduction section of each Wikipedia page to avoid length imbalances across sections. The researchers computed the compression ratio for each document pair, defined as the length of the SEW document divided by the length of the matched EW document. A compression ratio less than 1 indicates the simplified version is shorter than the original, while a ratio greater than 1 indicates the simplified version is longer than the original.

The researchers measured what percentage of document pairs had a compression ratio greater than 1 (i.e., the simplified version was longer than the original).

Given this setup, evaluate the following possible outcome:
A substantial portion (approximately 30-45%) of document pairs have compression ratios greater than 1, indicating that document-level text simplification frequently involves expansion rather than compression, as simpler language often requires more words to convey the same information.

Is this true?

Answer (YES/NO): NO